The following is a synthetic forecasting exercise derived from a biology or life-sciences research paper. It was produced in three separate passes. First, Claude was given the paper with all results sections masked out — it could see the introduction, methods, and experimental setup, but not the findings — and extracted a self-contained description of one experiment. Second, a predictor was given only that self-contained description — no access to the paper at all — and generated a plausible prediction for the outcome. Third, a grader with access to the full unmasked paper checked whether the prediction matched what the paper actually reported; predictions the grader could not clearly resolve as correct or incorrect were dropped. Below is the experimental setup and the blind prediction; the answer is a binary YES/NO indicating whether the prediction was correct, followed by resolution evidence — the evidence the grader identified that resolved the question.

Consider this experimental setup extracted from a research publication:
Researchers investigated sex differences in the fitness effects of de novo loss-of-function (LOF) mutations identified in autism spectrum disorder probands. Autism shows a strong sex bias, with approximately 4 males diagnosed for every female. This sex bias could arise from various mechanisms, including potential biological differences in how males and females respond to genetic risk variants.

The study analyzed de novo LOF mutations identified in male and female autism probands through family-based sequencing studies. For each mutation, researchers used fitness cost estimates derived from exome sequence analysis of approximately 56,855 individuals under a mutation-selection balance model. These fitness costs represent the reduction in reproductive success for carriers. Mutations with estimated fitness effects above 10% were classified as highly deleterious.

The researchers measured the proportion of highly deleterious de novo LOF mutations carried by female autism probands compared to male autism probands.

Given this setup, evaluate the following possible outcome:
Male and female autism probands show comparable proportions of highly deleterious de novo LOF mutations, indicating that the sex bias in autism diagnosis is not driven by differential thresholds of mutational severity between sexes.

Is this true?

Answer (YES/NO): NO